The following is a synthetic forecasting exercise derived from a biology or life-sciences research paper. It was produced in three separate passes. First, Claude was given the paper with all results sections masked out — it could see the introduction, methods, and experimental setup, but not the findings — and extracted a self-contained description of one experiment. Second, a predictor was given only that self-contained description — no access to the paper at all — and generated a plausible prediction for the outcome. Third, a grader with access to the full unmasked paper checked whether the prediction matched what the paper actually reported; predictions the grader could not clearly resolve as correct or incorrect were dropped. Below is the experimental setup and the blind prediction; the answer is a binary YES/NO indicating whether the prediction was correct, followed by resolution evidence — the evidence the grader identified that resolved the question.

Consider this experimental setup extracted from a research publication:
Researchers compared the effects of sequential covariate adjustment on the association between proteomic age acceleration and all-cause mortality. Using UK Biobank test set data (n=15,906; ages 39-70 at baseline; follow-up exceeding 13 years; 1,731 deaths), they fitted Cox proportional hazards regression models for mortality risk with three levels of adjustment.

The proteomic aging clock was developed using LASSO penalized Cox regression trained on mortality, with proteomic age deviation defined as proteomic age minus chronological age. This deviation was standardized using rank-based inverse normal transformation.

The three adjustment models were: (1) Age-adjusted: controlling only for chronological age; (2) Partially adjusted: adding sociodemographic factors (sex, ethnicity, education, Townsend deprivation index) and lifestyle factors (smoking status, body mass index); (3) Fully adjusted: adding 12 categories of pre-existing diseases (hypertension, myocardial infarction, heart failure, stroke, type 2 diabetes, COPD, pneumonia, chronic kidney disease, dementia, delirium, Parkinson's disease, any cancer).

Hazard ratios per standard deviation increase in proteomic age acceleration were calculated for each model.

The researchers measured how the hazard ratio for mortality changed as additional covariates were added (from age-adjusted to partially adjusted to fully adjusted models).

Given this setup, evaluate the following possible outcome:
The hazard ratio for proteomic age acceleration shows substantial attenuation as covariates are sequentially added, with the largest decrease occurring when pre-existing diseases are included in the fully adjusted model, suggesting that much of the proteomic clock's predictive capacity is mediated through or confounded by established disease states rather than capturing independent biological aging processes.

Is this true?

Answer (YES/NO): NO